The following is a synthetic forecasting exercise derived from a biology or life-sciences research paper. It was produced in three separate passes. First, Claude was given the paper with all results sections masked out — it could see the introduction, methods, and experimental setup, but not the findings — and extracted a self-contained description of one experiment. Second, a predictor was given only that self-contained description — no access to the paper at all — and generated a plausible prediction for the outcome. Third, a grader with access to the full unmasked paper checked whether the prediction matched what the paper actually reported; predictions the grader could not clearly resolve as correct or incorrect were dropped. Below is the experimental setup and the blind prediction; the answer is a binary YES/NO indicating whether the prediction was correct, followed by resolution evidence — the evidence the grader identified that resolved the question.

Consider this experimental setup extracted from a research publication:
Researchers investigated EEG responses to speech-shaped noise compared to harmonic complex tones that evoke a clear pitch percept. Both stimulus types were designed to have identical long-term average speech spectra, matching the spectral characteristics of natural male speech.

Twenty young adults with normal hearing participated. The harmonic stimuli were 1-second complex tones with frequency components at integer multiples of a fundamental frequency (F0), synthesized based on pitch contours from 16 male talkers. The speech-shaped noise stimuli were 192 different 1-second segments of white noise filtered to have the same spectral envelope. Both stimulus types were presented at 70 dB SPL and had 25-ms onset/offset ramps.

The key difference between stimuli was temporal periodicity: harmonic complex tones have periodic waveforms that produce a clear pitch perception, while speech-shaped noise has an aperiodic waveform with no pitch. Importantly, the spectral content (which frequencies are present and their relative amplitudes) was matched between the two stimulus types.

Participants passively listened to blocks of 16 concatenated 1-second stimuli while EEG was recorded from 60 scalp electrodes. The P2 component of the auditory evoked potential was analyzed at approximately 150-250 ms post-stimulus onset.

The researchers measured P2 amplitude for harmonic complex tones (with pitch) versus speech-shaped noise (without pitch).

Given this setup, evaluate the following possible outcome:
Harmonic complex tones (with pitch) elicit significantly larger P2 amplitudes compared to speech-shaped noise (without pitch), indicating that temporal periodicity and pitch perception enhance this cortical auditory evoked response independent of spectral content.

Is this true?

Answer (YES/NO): NO